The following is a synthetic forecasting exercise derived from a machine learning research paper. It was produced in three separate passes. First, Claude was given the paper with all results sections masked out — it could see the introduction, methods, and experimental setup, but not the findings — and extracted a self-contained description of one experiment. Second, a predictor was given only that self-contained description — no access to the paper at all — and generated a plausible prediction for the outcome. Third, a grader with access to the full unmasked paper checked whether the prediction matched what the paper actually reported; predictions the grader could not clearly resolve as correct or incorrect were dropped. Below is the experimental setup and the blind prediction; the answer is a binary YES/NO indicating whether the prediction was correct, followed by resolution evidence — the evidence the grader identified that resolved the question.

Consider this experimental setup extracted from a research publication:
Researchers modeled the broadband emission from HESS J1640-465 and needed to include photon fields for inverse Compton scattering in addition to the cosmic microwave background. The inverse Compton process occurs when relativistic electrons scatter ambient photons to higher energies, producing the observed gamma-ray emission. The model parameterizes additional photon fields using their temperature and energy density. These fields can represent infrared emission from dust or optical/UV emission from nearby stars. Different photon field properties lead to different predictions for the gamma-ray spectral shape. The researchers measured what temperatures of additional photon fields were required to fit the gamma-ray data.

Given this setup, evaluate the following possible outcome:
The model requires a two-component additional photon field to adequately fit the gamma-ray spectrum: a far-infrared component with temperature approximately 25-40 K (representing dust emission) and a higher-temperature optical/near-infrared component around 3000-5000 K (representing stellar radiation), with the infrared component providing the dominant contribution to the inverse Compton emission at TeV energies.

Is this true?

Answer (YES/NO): NO